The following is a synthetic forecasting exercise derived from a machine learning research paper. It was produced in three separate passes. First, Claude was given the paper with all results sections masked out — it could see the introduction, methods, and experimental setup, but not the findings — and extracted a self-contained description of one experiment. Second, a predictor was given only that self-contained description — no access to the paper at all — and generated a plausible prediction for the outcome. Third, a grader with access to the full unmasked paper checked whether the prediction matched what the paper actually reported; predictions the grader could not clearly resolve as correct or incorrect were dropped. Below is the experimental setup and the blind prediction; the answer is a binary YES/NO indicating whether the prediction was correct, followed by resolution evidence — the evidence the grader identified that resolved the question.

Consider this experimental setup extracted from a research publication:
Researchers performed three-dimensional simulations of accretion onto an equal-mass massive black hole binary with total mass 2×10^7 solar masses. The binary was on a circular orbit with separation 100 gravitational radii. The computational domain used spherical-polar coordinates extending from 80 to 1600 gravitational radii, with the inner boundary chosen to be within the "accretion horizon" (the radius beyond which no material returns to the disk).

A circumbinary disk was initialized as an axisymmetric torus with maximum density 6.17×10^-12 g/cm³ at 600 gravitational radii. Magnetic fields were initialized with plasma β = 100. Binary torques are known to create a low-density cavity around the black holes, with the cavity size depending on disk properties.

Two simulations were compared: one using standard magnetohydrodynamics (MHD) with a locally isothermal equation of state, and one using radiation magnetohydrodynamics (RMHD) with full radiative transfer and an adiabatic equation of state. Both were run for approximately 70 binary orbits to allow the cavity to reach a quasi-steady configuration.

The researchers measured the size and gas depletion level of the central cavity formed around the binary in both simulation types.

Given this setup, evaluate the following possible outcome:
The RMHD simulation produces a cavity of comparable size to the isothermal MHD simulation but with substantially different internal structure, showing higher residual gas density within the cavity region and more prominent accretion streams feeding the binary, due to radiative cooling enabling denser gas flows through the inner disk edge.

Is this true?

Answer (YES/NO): NO